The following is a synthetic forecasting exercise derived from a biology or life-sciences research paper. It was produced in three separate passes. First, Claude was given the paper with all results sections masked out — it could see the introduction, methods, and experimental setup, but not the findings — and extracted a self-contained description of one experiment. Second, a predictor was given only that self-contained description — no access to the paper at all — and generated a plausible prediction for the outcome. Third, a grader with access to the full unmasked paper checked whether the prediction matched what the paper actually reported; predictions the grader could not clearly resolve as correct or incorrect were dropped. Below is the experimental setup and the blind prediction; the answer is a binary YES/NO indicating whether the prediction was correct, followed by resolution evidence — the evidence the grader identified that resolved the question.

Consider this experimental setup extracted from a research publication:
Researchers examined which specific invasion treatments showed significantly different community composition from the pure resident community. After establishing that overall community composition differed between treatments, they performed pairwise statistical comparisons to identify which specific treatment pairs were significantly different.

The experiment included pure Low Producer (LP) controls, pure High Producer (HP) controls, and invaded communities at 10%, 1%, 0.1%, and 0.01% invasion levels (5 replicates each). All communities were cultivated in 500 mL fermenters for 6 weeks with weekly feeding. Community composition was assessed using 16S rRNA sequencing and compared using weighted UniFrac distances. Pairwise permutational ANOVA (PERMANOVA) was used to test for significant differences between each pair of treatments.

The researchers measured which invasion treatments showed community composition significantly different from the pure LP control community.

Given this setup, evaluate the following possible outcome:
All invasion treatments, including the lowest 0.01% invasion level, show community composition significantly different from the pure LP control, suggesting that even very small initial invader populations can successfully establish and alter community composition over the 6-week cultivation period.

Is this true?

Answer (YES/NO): NO